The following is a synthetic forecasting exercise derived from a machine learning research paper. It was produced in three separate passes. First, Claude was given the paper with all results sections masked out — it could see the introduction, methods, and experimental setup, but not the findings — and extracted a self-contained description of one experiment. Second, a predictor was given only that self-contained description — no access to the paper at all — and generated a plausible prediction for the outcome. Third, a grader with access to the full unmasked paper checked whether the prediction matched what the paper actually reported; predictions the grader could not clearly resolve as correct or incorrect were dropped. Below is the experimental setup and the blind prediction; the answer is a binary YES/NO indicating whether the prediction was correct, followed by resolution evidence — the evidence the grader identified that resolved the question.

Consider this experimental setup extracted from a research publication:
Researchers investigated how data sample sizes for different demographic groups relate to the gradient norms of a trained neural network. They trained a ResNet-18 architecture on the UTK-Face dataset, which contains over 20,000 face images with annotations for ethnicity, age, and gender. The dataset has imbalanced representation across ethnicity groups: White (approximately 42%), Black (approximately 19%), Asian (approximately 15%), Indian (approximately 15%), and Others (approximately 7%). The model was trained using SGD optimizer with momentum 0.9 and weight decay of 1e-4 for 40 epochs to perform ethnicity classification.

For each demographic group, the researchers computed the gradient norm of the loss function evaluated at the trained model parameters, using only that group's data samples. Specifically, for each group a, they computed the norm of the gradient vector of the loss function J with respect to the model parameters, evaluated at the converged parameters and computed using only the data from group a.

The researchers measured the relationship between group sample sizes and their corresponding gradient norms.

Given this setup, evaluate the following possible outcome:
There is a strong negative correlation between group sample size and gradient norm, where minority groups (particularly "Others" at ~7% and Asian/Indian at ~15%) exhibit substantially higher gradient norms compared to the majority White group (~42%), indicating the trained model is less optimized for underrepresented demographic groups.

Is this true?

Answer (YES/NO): YES